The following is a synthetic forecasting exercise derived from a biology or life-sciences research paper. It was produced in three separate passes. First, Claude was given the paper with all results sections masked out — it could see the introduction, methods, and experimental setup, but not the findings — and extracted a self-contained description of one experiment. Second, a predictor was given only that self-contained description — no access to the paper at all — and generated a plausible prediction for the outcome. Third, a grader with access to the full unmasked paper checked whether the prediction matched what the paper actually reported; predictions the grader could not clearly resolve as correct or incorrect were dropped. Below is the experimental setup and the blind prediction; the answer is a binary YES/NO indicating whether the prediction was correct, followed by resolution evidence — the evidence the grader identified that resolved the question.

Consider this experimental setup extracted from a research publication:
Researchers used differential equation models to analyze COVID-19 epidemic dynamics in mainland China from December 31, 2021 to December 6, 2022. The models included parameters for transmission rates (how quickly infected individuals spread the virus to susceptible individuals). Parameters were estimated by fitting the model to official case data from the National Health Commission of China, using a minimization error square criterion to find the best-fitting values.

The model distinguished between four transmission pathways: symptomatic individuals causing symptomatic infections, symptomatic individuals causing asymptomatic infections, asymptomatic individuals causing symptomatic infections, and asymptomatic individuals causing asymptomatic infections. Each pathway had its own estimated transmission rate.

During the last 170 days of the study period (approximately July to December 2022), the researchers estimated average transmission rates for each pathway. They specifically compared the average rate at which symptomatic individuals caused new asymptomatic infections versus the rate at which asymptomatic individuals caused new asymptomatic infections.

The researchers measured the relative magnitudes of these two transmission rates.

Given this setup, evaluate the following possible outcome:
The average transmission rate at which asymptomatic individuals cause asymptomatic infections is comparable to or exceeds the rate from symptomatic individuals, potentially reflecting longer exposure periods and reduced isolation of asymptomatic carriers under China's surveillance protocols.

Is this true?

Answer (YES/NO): NO